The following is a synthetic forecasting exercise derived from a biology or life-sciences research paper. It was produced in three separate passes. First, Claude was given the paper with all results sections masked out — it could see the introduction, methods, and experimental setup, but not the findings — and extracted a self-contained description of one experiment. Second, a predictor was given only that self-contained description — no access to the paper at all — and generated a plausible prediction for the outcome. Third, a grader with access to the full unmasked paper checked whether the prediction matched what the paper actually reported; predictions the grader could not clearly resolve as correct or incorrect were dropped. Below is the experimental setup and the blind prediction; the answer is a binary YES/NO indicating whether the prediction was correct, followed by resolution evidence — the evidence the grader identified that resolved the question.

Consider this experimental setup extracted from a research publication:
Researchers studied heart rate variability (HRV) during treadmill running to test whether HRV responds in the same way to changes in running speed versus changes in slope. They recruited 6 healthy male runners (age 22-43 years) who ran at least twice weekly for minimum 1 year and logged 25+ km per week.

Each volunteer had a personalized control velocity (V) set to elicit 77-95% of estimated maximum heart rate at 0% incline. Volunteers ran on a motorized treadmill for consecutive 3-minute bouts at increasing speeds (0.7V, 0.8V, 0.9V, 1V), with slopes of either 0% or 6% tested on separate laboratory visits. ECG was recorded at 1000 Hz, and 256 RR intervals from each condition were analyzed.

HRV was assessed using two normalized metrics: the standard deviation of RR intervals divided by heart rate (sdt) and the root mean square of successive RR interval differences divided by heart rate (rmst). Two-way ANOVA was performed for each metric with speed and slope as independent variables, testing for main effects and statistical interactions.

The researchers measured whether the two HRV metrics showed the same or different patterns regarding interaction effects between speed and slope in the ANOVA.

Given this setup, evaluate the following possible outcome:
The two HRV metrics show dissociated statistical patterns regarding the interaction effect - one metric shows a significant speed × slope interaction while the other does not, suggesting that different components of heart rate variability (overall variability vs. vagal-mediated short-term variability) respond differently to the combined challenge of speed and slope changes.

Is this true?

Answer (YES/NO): YES